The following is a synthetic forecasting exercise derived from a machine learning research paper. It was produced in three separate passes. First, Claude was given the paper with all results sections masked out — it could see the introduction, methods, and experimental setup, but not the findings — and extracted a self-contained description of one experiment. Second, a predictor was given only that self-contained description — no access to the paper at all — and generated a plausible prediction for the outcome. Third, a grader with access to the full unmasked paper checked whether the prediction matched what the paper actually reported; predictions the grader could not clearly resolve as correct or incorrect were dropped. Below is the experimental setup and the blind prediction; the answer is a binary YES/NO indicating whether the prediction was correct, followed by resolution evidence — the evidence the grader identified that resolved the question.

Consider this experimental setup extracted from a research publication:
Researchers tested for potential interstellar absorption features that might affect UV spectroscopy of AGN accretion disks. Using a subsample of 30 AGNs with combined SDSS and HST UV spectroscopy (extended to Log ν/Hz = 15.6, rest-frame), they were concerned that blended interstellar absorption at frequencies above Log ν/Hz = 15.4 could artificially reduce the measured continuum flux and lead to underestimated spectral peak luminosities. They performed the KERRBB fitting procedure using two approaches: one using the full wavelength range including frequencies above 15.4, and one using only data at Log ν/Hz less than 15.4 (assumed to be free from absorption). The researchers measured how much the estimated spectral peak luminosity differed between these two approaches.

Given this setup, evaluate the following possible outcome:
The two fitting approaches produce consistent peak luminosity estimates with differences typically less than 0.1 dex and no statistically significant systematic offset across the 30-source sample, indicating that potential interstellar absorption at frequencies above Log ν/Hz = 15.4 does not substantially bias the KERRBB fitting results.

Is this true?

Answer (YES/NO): YES